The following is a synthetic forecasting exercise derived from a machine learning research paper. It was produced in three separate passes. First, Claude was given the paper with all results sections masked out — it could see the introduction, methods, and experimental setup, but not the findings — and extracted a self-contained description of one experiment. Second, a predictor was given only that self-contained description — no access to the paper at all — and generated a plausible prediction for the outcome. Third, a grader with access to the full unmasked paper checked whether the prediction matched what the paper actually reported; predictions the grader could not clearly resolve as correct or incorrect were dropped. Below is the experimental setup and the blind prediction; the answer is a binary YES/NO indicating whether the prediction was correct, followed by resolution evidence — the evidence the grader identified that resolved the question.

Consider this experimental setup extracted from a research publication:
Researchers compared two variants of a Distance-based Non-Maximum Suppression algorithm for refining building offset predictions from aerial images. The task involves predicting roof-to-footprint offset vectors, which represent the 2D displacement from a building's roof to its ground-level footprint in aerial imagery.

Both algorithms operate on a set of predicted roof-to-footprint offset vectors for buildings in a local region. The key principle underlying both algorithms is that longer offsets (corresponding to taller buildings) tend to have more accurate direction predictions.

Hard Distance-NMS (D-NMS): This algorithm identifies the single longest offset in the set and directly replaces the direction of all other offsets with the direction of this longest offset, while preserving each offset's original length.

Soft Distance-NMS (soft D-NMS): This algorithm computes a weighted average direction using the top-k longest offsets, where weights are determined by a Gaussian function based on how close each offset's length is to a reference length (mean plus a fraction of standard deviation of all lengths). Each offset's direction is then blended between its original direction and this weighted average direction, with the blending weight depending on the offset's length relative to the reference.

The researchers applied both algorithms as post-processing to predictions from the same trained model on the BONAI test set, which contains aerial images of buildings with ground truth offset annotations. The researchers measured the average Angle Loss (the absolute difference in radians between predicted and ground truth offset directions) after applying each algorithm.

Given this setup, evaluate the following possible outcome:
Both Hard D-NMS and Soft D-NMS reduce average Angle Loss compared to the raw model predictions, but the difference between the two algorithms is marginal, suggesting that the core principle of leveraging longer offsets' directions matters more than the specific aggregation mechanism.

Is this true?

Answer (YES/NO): YES